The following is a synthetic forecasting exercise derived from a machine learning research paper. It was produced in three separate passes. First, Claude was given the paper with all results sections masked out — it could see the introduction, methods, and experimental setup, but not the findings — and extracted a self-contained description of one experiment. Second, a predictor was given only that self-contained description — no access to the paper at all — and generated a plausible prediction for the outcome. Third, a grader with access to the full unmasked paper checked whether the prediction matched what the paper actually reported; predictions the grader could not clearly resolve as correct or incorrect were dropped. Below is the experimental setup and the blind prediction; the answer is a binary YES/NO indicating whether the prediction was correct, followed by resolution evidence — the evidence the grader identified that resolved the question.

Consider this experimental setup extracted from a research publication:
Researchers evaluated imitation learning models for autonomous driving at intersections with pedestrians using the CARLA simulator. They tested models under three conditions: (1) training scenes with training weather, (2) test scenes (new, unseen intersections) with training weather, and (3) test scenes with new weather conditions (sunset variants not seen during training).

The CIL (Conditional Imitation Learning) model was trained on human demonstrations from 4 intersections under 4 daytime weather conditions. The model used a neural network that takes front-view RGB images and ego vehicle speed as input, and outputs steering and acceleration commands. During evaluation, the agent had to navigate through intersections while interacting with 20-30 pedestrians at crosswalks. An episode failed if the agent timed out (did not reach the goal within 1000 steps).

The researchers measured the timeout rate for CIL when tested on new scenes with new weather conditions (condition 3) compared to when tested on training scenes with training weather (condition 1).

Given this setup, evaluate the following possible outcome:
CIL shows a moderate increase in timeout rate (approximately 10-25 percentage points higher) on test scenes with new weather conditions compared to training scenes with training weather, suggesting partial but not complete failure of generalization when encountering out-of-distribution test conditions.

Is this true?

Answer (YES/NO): YES